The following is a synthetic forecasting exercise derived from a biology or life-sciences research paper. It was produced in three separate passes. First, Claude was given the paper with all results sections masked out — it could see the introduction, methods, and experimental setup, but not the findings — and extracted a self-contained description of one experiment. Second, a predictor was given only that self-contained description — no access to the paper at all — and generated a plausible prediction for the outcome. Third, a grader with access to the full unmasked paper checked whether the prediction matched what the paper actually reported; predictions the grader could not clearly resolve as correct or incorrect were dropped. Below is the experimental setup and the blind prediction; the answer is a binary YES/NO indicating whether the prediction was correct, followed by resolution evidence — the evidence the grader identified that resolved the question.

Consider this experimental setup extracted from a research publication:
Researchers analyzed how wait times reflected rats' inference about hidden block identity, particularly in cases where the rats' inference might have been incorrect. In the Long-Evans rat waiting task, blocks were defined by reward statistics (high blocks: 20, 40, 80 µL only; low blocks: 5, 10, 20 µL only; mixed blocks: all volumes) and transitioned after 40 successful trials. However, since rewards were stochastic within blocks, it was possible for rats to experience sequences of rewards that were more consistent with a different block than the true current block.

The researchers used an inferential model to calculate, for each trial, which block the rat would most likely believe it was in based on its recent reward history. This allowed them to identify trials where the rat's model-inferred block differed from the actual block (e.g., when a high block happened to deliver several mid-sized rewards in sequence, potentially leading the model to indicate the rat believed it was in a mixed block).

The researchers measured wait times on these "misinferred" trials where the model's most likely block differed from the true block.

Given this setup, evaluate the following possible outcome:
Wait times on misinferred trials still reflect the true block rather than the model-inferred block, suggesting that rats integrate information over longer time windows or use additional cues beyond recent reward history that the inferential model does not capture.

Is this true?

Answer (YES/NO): NO